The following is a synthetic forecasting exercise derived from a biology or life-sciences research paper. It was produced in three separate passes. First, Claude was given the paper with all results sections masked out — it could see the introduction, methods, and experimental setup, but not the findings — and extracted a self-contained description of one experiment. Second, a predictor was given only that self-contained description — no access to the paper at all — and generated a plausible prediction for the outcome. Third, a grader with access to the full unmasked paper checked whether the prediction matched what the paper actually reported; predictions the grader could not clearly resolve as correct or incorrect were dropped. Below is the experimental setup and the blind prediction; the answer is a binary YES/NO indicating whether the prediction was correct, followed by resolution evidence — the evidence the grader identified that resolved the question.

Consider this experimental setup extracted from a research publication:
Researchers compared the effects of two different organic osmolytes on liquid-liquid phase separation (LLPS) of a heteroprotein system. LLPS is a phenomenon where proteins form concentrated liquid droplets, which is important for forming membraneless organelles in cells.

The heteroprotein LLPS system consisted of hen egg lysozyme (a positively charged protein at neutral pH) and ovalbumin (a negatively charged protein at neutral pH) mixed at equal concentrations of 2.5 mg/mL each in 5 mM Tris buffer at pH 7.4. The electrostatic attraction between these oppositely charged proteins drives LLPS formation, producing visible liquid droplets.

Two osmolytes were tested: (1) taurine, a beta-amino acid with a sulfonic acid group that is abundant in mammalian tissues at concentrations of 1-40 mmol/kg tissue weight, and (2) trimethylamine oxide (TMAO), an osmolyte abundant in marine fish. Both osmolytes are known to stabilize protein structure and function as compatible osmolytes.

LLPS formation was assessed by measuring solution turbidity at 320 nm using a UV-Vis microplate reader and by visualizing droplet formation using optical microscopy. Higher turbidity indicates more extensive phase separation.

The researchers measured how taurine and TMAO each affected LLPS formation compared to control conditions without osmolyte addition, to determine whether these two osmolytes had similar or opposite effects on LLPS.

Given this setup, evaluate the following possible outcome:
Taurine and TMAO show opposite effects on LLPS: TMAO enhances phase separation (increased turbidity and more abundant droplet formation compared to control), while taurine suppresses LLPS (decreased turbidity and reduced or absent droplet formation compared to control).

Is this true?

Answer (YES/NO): YES